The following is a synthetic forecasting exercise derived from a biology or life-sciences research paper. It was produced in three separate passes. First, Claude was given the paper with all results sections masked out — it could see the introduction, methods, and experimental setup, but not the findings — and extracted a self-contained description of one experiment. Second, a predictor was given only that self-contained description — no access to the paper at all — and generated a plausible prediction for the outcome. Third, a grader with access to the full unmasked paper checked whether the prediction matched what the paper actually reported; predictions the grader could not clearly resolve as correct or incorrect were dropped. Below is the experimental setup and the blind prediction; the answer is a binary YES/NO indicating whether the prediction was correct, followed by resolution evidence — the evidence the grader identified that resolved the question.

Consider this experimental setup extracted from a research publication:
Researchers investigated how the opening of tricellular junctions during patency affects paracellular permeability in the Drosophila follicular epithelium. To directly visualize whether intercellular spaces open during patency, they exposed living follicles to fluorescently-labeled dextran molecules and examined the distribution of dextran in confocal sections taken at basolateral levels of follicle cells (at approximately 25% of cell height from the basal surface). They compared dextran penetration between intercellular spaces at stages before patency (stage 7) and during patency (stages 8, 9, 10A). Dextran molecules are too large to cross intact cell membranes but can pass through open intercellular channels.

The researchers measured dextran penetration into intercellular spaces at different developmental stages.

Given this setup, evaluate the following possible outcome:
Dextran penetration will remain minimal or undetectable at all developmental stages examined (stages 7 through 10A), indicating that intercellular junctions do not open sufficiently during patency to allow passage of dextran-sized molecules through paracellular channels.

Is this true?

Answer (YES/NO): NO